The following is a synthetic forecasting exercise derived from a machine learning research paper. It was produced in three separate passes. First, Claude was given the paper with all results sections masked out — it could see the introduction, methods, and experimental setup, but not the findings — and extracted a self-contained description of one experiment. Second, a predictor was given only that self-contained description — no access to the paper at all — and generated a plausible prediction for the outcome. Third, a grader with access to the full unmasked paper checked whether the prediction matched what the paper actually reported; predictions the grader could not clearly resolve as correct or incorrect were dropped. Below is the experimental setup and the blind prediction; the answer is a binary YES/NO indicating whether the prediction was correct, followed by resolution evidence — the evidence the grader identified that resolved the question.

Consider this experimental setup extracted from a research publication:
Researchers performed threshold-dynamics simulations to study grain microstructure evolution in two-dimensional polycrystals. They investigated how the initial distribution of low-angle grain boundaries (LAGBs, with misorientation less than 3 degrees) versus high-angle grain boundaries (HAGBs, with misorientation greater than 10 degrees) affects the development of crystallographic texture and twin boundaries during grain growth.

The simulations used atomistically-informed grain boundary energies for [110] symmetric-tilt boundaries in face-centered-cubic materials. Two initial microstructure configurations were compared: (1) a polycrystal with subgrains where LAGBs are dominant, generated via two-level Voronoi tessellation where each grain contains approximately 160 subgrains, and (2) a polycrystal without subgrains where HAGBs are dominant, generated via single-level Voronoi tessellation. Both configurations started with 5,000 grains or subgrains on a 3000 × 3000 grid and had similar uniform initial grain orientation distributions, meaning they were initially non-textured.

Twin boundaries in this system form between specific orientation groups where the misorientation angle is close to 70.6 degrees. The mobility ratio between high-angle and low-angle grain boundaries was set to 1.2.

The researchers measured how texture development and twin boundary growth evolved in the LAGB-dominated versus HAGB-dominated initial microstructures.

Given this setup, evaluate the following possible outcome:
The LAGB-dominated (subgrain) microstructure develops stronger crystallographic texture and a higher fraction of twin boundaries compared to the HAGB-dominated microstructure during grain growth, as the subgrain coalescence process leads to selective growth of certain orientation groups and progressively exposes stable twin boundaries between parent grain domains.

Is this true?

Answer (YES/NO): NO